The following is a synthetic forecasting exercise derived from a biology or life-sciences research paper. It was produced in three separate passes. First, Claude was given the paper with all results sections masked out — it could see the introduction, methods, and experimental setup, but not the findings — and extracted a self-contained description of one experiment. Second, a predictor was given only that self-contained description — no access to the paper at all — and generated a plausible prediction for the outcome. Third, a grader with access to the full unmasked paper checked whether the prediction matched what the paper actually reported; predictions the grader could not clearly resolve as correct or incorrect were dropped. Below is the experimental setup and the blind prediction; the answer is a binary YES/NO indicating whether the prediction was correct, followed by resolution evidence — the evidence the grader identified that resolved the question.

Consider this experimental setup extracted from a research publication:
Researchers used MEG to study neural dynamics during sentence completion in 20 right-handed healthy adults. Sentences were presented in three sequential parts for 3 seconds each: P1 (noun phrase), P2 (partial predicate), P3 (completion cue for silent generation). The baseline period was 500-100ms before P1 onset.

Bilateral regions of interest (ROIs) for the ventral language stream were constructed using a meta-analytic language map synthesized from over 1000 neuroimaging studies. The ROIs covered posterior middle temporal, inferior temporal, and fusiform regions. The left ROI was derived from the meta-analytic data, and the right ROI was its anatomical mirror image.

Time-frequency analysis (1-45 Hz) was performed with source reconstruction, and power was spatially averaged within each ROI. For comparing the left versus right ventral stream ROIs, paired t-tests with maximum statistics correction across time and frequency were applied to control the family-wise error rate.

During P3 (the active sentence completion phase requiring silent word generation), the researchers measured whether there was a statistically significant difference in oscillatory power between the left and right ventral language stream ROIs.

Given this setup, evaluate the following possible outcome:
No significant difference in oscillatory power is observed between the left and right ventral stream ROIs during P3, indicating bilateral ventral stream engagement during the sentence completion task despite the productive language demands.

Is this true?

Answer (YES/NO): YES